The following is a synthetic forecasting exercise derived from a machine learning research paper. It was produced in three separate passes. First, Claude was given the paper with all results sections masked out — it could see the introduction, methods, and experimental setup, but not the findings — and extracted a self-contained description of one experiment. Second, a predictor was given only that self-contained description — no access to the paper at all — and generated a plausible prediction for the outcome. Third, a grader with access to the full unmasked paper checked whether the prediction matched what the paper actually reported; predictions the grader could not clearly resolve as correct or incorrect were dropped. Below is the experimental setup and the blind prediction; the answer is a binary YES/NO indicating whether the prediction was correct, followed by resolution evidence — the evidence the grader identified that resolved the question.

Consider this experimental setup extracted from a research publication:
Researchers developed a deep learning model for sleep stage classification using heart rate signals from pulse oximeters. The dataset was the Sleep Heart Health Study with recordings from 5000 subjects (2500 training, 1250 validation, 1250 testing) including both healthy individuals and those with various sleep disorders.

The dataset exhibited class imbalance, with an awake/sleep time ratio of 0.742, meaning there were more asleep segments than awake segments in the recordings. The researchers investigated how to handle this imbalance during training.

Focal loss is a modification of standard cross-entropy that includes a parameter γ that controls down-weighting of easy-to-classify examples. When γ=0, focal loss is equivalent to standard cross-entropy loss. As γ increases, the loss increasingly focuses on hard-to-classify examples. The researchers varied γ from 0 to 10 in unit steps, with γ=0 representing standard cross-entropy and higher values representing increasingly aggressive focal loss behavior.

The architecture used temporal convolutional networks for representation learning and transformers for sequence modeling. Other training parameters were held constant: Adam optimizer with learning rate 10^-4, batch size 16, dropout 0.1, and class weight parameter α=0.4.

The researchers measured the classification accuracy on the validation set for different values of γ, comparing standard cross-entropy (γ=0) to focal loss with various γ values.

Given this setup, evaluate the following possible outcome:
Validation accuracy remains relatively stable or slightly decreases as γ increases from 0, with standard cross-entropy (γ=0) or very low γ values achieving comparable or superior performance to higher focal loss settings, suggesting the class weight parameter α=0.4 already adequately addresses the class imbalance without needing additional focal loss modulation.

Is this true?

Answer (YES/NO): NO